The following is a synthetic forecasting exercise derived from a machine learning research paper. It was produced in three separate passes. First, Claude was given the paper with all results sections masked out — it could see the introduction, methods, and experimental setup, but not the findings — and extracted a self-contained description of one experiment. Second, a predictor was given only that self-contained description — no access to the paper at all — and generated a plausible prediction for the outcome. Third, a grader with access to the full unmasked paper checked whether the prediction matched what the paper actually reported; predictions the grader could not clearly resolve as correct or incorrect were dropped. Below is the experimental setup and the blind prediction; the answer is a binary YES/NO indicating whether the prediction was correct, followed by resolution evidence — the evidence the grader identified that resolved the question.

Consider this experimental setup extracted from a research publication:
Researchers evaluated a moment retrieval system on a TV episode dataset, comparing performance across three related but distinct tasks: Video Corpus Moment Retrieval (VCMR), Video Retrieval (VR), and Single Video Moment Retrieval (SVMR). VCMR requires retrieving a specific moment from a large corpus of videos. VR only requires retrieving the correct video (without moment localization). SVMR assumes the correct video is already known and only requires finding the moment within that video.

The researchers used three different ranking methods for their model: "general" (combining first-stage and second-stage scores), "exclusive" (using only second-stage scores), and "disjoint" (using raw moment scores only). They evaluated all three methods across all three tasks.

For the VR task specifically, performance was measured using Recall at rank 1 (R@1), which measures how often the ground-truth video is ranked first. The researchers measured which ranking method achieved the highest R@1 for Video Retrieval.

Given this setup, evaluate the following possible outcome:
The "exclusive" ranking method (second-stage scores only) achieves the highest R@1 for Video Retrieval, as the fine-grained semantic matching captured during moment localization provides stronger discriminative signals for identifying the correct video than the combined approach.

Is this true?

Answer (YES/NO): YES